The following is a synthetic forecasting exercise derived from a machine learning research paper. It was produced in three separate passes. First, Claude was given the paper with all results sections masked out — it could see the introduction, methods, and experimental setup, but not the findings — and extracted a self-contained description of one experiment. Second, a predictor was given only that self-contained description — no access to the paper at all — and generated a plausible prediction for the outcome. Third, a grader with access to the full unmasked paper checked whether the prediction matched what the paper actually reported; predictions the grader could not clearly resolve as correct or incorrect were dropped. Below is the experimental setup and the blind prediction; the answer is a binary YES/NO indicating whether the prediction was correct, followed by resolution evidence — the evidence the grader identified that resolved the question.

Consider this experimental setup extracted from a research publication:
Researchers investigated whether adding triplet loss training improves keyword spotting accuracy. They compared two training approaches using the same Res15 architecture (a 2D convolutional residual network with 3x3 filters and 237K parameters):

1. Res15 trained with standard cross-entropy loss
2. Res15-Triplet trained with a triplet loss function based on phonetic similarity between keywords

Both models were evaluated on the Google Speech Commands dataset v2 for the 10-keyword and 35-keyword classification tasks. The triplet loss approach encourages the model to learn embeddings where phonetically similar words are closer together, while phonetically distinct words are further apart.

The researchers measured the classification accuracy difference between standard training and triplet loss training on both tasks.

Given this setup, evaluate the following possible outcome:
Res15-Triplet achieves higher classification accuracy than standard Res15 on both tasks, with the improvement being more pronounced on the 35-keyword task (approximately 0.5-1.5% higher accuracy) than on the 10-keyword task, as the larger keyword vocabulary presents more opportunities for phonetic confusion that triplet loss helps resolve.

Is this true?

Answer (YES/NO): NO